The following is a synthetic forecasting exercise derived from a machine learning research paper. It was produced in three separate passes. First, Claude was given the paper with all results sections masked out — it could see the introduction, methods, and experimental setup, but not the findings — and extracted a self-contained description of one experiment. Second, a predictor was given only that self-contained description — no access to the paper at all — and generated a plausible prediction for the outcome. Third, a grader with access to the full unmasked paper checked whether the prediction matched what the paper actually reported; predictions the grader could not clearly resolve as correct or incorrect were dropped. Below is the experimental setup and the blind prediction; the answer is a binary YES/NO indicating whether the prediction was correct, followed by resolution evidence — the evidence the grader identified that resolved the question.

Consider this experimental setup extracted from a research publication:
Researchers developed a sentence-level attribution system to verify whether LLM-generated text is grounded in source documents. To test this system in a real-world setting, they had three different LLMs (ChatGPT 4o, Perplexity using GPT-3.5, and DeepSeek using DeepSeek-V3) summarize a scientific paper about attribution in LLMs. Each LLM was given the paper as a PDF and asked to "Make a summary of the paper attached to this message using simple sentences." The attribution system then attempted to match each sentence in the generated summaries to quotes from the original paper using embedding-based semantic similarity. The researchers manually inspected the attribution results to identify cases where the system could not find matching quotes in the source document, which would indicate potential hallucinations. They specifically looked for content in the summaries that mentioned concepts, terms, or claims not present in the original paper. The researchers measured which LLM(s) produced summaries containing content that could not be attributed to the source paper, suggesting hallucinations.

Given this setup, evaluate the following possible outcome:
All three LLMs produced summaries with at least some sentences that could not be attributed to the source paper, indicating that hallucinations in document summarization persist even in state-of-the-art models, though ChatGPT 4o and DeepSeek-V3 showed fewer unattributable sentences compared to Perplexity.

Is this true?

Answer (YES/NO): NO